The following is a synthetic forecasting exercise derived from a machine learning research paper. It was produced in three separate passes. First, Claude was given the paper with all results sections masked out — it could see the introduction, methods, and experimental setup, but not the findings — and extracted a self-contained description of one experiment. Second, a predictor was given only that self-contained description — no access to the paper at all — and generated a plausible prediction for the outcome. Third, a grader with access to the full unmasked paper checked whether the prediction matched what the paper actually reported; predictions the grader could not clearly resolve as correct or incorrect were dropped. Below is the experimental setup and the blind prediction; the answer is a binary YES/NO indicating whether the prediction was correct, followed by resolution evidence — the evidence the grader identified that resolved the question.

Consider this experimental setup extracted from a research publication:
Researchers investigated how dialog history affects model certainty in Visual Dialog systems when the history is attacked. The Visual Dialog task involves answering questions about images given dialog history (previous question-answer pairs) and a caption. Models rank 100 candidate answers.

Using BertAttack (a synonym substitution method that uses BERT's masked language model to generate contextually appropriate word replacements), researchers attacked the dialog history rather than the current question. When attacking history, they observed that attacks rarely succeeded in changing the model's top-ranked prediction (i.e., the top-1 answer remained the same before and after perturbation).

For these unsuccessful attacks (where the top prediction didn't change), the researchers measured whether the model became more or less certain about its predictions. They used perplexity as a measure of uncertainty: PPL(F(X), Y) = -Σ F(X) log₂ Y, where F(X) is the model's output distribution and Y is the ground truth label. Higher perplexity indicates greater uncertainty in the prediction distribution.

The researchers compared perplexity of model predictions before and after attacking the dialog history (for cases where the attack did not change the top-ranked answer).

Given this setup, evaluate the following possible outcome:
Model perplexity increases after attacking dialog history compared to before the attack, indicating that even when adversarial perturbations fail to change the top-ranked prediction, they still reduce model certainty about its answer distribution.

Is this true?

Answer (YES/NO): YES